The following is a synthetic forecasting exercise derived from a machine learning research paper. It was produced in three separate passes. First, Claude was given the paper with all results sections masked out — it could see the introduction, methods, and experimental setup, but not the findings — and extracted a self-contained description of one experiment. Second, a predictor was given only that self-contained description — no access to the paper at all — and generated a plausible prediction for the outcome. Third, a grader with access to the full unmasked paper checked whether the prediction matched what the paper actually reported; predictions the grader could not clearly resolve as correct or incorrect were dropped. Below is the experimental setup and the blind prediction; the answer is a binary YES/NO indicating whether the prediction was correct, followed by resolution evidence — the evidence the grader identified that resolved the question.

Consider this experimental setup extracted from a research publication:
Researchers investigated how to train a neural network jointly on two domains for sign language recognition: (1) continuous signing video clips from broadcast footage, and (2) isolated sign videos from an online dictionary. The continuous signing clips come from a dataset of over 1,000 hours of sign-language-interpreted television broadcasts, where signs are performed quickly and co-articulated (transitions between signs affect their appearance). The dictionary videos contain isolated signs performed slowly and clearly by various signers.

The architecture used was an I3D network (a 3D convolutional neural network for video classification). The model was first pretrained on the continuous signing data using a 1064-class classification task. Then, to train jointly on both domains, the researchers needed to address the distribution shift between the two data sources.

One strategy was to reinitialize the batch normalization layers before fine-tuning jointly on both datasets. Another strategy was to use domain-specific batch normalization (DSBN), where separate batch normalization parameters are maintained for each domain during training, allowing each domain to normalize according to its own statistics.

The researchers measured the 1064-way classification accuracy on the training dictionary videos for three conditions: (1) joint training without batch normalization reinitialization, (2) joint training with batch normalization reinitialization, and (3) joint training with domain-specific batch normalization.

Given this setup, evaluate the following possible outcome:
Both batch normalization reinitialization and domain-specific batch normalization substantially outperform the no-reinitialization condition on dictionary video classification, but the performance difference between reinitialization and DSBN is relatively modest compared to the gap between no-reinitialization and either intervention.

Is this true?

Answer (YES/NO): NO